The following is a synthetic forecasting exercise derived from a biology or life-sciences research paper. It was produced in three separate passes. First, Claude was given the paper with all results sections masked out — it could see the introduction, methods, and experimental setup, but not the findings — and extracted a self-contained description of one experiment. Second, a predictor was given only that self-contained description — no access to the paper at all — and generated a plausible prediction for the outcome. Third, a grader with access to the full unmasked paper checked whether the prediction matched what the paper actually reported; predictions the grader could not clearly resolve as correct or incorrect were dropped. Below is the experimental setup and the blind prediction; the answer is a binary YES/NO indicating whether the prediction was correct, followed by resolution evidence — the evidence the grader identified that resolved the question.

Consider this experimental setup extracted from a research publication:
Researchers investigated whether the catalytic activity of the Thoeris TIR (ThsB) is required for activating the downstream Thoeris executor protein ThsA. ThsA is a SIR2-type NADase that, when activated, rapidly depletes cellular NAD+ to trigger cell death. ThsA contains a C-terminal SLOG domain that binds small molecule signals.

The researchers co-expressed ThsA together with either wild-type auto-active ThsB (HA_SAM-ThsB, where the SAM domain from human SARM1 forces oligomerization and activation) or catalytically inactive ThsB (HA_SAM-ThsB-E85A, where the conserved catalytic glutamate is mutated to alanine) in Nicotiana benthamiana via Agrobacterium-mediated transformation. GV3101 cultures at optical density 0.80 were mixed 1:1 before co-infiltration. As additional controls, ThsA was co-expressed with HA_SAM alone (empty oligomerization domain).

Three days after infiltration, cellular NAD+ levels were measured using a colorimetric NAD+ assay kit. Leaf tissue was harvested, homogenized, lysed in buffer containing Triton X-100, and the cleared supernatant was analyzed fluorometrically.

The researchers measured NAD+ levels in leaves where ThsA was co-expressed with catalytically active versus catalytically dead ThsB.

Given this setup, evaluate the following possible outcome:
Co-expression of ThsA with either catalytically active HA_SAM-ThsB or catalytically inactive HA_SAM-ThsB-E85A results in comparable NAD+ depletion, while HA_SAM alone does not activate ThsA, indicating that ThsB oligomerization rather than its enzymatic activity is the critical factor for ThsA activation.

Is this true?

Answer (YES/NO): NO